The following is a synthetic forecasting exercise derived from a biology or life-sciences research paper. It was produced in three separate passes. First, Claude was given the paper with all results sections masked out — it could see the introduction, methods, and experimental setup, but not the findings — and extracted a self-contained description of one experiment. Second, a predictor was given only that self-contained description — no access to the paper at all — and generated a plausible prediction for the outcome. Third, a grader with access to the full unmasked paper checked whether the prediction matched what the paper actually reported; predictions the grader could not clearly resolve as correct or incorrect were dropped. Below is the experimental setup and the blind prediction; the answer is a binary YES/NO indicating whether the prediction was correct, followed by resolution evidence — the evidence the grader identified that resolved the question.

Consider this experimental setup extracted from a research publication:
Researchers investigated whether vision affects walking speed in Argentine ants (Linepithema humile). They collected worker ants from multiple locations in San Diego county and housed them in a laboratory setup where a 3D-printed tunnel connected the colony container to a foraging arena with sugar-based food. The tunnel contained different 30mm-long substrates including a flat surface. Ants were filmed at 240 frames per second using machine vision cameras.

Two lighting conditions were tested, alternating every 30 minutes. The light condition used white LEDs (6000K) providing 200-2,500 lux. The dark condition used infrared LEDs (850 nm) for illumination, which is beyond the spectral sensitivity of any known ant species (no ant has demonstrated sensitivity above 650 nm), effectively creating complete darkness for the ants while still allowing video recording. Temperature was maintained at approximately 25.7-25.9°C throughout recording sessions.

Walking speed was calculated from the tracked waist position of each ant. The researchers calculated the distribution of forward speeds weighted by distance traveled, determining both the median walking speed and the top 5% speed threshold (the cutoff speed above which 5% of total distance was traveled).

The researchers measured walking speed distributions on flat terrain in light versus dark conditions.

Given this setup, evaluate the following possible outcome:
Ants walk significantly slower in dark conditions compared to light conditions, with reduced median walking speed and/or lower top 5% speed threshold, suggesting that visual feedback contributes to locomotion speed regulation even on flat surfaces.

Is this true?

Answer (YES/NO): NO